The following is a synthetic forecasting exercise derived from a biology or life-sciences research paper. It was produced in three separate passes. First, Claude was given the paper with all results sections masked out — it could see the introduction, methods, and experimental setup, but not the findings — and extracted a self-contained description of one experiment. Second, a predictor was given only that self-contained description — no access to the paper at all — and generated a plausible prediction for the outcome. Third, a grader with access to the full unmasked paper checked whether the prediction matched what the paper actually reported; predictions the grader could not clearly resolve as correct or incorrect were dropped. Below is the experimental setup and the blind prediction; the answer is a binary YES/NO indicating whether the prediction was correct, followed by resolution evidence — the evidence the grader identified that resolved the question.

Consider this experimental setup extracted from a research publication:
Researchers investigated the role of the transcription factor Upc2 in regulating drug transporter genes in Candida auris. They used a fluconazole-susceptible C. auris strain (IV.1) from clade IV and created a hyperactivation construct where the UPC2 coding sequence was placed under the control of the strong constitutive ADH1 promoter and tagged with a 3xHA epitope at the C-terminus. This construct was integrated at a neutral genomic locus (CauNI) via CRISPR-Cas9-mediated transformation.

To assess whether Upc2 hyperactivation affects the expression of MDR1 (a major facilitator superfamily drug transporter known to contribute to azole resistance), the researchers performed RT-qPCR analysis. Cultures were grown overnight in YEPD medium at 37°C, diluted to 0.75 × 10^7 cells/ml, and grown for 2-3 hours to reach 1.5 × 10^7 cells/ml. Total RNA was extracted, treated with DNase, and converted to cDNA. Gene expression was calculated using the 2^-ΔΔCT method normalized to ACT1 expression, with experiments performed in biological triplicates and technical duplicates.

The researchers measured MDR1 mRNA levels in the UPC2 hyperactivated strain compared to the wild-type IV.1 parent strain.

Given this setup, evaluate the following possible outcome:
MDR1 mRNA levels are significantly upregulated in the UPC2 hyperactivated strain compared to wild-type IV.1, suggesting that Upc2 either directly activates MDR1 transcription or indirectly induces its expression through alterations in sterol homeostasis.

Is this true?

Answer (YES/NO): YES